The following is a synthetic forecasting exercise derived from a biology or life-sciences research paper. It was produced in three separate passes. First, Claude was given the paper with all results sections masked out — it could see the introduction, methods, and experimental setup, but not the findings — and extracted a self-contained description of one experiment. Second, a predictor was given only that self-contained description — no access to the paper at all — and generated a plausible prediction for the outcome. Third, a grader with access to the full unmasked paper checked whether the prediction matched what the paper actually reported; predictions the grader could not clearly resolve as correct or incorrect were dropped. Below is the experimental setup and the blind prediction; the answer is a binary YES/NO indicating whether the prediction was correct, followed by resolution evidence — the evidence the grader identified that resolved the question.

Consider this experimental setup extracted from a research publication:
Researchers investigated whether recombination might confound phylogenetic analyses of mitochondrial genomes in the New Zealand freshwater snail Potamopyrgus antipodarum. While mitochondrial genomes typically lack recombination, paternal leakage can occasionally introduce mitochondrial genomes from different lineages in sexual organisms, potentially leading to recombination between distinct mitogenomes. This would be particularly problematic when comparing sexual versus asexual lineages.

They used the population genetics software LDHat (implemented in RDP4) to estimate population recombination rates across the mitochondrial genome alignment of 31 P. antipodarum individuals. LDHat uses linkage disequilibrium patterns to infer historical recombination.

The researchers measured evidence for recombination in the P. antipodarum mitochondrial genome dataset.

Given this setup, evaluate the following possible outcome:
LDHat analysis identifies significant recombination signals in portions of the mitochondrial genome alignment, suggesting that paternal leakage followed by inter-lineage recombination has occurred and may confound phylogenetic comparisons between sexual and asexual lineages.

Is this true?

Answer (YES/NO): NO